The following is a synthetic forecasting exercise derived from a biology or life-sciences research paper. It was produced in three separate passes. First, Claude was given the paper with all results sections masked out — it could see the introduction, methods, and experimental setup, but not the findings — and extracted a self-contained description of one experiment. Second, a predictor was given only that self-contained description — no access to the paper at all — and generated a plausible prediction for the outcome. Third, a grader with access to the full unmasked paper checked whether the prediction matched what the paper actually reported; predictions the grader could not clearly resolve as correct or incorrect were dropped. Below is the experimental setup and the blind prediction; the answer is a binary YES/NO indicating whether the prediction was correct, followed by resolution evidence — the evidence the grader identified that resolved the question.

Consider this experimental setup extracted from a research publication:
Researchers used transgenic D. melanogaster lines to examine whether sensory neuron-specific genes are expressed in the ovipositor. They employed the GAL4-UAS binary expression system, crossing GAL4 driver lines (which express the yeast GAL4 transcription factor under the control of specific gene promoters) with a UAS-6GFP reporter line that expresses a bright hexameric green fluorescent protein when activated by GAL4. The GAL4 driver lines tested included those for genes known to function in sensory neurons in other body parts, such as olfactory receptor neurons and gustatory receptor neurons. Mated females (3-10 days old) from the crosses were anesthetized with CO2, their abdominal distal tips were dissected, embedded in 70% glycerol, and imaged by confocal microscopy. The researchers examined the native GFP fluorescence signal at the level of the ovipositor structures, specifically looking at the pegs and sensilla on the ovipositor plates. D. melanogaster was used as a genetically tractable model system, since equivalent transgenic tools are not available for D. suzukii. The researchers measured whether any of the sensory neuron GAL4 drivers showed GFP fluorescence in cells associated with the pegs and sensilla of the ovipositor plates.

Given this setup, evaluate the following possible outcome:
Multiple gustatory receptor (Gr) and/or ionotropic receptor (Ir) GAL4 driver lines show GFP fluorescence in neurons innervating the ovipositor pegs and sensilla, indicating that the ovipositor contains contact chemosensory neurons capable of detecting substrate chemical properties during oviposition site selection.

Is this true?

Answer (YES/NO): NO